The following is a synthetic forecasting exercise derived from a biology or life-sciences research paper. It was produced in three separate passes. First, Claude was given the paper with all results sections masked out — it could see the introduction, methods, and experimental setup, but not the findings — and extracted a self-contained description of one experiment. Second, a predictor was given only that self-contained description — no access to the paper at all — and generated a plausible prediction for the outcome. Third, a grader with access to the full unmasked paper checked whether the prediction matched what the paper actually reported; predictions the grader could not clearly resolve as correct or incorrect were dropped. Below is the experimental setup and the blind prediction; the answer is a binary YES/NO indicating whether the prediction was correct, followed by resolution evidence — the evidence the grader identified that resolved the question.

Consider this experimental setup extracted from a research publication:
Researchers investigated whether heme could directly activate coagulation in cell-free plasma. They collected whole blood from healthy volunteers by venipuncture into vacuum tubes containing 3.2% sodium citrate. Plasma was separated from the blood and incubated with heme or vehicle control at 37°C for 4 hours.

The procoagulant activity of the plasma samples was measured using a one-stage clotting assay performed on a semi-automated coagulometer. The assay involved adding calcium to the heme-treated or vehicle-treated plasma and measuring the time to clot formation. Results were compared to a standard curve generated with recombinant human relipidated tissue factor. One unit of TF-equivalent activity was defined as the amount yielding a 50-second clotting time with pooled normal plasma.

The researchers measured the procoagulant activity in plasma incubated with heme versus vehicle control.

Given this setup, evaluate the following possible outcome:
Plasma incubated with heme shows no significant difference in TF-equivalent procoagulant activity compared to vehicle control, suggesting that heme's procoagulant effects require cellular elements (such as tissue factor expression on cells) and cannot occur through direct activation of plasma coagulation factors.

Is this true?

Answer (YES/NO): NO